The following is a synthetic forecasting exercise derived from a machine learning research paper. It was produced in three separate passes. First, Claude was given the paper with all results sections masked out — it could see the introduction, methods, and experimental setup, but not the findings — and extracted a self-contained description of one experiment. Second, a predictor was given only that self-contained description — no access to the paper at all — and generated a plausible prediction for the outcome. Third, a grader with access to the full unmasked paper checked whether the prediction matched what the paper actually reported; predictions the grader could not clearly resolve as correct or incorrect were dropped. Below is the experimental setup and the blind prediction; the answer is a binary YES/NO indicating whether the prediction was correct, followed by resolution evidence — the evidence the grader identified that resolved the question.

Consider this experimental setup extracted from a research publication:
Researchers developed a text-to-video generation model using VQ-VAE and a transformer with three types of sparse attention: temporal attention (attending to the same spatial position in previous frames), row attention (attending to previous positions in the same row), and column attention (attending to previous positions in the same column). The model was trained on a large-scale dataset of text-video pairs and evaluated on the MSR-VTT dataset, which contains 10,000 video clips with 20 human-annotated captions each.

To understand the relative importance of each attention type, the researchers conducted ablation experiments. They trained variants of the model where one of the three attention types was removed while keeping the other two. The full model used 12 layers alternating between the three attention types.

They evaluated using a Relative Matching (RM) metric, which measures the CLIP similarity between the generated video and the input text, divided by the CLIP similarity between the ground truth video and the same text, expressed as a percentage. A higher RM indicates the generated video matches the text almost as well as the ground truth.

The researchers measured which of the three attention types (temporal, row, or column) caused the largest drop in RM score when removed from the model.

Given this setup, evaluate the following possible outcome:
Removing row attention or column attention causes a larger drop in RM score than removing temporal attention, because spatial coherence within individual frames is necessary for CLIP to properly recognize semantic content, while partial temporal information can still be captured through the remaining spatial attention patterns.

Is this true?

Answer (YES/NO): NO